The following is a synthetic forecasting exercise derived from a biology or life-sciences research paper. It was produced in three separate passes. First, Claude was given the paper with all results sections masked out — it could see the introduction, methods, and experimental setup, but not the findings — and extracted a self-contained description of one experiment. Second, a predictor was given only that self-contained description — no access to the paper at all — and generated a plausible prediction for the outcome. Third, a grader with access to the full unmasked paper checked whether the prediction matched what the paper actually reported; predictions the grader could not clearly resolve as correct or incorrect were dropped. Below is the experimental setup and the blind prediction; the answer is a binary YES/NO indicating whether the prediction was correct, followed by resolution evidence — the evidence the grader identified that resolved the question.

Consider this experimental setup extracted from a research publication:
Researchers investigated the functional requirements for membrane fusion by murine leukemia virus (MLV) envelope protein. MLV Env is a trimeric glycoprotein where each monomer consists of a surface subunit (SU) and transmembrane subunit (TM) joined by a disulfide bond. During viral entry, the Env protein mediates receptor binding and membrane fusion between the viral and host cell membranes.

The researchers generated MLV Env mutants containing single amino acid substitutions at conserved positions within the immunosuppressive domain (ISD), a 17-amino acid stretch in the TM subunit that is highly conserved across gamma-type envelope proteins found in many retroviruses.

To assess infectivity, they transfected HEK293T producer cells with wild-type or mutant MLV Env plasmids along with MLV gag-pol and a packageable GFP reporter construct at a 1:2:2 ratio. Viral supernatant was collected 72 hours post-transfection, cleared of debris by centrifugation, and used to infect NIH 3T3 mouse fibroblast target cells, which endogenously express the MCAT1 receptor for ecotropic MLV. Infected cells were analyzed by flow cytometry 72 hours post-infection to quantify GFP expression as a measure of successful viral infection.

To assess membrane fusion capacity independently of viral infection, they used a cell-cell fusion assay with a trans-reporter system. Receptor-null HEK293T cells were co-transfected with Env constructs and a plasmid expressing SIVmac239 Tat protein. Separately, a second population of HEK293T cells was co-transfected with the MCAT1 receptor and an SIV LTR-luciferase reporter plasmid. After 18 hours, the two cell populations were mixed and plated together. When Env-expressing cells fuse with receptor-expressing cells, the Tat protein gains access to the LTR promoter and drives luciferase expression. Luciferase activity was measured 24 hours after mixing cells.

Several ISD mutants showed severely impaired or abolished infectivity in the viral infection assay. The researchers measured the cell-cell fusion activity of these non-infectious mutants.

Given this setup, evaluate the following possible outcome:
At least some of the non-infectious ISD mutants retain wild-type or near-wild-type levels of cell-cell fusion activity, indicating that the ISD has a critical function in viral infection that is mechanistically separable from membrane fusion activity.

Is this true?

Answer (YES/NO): YES